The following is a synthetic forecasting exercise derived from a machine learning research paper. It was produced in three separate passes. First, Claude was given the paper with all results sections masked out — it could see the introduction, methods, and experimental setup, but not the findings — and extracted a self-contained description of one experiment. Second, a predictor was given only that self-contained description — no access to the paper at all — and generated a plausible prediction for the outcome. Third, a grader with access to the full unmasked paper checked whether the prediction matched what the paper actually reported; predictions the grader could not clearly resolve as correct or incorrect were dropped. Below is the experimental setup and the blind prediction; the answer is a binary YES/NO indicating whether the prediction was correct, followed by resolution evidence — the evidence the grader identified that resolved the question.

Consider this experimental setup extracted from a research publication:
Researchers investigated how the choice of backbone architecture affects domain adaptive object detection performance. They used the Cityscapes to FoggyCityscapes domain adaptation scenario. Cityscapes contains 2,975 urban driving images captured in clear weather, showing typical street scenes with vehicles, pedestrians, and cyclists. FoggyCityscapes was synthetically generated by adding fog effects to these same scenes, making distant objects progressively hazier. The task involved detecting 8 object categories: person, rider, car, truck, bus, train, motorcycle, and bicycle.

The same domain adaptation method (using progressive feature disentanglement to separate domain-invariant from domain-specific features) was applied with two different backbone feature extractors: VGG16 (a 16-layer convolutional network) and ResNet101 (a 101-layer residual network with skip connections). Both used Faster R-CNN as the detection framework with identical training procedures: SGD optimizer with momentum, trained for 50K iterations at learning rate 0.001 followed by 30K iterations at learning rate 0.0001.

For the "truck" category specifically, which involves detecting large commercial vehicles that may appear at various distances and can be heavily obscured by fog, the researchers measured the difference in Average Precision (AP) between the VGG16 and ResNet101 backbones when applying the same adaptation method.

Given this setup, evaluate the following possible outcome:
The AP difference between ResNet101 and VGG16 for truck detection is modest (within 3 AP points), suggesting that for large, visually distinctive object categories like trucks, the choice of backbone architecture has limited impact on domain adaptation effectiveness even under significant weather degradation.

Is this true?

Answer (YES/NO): NO